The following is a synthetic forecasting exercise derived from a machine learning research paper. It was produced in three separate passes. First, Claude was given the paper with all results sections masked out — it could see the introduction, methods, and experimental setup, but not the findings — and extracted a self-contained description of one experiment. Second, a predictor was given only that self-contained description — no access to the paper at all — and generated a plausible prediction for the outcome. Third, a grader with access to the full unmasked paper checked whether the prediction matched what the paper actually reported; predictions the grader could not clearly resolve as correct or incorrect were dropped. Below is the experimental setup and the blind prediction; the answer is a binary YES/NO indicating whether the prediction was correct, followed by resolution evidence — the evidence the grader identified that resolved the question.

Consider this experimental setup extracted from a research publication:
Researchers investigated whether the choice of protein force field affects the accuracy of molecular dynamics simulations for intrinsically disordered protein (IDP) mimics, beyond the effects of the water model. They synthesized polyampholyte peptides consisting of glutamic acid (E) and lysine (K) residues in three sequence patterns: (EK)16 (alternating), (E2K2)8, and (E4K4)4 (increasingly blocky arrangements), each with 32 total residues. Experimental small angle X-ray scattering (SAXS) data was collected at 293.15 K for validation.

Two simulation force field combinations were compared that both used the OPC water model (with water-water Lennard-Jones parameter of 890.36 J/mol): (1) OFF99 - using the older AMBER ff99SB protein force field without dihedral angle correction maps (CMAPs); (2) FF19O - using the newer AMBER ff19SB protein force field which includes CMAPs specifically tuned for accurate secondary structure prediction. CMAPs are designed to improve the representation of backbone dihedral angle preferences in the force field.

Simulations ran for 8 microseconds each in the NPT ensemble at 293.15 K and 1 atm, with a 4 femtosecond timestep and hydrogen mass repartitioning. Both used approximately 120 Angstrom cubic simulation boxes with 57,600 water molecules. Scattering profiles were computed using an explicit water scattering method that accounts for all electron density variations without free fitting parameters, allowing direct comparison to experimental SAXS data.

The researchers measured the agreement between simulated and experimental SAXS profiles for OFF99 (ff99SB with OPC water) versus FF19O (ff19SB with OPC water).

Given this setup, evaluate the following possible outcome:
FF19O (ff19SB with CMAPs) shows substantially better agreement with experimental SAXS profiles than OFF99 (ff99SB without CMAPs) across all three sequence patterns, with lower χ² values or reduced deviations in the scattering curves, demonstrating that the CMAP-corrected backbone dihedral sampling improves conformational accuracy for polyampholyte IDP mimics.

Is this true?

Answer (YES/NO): NO